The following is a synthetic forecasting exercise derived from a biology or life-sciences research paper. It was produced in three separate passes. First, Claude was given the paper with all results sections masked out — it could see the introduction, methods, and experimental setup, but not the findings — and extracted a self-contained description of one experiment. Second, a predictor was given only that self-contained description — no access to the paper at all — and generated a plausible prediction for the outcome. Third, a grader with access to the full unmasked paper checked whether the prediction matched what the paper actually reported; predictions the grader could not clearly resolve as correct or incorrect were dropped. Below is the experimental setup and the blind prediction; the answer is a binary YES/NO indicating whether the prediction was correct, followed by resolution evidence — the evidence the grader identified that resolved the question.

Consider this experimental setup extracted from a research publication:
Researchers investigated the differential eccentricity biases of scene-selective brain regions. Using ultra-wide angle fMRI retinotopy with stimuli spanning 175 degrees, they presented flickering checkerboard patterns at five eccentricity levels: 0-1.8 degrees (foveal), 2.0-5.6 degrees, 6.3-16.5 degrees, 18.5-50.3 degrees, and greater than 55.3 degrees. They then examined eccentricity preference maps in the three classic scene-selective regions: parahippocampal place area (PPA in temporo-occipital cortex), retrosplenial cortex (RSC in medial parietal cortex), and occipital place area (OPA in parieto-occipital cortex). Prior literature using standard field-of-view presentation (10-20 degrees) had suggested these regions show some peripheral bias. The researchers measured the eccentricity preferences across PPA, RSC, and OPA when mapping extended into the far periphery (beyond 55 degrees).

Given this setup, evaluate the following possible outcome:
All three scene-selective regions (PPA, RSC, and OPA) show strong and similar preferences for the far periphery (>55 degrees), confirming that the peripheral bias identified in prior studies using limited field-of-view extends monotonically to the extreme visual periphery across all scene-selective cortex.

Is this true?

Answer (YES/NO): NO